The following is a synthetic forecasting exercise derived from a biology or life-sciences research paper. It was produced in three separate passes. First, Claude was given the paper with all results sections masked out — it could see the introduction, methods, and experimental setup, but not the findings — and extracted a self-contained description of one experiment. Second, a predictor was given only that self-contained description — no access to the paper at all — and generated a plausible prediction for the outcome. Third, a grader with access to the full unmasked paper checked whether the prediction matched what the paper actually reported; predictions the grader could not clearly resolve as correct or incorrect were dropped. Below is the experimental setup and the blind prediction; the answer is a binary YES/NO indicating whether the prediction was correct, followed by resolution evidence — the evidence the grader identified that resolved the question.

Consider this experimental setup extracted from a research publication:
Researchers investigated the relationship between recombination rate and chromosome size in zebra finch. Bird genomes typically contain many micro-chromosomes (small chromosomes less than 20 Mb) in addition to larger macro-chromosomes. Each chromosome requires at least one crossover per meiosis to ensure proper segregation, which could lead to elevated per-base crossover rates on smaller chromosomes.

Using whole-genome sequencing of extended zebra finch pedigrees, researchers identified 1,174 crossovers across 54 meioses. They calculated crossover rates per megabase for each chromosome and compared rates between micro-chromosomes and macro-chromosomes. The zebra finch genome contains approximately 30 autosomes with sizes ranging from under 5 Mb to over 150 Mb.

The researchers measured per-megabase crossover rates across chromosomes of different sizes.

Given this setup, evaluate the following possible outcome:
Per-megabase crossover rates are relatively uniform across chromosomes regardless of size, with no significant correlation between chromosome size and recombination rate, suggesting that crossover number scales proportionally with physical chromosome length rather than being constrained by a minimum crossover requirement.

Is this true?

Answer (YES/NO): NO